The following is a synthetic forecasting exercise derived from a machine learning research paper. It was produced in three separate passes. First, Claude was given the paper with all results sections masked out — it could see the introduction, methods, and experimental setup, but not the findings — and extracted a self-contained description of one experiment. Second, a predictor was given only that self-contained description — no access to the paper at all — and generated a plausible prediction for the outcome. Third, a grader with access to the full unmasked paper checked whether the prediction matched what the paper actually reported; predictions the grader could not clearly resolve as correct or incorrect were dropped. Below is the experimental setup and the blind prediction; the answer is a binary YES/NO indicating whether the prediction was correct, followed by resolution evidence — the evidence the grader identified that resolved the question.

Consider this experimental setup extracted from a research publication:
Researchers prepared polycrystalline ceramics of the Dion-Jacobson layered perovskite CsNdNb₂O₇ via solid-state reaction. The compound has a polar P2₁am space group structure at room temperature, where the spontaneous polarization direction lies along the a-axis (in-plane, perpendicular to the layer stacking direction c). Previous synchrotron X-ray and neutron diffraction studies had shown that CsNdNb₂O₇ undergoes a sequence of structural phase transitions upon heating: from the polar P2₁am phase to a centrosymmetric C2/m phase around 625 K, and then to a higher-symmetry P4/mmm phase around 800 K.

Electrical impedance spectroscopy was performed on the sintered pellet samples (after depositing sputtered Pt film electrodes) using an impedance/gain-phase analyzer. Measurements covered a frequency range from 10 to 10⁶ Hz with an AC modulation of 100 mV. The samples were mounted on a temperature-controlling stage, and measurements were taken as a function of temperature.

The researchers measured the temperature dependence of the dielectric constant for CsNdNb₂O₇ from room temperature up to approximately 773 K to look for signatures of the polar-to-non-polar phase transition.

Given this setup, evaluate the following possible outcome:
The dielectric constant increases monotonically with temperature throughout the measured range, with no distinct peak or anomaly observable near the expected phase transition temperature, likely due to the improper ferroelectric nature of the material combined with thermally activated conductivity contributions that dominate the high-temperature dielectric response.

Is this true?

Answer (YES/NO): NO